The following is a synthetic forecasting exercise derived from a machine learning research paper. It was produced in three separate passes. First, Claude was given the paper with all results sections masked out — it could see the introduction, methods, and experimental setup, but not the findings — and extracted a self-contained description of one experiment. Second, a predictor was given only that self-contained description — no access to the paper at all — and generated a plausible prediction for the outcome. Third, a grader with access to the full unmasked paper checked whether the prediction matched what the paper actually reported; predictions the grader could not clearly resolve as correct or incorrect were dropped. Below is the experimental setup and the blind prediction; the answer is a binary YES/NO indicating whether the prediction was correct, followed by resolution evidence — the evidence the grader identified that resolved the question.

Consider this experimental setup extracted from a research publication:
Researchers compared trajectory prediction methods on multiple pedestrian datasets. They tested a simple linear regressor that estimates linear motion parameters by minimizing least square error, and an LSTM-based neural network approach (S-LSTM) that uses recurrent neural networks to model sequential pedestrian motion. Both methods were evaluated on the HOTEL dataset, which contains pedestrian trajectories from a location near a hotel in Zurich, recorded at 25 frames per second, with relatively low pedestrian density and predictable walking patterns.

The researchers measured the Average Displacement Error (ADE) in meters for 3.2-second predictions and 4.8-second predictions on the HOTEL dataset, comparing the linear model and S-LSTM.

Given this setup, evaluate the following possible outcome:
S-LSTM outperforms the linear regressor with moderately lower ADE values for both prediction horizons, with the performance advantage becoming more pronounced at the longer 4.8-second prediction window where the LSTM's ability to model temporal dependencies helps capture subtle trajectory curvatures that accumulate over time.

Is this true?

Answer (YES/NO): NO